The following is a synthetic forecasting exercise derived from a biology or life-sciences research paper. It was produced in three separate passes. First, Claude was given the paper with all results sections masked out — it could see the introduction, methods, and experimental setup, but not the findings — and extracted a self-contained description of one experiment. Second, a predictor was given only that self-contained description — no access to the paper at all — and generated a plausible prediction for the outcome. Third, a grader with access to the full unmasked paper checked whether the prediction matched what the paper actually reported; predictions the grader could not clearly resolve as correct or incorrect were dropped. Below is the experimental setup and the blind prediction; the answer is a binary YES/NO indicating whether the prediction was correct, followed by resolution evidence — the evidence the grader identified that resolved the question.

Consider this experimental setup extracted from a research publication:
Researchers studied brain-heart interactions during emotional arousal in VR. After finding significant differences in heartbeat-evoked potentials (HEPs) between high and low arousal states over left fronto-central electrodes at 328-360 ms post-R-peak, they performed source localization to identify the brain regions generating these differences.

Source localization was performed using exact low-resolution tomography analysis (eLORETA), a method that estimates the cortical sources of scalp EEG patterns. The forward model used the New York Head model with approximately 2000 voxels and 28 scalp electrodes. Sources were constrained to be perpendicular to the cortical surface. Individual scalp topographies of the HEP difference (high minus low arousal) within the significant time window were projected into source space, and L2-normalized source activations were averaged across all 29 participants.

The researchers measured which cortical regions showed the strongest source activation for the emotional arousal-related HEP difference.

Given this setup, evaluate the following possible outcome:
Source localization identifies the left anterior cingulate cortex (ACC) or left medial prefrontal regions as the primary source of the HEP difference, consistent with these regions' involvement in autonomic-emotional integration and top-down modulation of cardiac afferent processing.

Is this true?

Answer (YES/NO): NO